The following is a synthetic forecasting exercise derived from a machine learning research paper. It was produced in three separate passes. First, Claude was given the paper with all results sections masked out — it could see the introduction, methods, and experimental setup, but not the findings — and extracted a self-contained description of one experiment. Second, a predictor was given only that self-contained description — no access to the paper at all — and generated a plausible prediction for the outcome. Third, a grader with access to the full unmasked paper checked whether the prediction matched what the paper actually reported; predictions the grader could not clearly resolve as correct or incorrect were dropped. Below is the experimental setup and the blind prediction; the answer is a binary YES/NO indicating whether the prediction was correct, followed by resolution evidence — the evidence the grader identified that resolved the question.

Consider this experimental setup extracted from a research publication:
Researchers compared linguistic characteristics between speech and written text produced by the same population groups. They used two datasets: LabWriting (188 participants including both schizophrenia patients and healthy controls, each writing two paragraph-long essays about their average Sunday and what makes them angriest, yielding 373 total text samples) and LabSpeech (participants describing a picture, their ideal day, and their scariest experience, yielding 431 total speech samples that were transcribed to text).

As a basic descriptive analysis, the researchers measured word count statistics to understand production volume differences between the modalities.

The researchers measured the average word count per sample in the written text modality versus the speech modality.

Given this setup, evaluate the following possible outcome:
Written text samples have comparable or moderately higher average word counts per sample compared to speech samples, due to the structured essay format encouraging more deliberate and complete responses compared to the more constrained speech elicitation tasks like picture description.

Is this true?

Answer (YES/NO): NO